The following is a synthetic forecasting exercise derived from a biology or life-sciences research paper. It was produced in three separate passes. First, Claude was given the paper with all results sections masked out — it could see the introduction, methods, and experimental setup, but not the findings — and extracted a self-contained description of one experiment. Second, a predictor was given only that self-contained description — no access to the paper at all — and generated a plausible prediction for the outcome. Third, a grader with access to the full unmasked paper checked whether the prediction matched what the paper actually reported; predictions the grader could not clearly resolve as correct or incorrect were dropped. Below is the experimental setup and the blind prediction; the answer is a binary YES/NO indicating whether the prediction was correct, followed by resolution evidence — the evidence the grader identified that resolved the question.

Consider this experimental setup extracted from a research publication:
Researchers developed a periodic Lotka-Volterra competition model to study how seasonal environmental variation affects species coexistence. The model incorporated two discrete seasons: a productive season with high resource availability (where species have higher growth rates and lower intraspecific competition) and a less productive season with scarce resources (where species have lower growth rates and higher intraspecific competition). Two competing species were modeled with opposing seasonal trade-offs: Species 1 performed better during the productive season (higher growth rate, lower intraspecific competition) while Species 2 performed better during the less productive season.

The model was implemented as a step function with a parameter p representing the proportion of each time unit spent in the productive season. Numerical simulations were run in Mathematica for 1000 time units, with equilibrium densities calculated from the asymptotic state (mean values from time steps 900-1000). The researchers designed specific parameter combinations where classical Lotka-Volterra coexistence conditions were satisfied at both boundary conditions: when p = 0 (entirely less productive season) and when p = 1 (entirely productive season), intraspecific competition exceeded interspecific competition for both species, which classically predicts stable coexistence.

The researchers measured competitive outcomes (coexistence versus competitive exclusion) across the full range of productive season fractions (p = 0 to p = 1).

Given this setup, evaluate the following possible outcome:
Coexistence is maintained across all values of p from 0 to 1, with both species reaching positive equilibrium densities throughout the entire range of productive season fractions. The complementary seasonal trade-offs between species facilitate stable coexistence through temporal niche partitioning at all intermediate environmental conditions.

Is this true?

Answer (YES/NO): NO